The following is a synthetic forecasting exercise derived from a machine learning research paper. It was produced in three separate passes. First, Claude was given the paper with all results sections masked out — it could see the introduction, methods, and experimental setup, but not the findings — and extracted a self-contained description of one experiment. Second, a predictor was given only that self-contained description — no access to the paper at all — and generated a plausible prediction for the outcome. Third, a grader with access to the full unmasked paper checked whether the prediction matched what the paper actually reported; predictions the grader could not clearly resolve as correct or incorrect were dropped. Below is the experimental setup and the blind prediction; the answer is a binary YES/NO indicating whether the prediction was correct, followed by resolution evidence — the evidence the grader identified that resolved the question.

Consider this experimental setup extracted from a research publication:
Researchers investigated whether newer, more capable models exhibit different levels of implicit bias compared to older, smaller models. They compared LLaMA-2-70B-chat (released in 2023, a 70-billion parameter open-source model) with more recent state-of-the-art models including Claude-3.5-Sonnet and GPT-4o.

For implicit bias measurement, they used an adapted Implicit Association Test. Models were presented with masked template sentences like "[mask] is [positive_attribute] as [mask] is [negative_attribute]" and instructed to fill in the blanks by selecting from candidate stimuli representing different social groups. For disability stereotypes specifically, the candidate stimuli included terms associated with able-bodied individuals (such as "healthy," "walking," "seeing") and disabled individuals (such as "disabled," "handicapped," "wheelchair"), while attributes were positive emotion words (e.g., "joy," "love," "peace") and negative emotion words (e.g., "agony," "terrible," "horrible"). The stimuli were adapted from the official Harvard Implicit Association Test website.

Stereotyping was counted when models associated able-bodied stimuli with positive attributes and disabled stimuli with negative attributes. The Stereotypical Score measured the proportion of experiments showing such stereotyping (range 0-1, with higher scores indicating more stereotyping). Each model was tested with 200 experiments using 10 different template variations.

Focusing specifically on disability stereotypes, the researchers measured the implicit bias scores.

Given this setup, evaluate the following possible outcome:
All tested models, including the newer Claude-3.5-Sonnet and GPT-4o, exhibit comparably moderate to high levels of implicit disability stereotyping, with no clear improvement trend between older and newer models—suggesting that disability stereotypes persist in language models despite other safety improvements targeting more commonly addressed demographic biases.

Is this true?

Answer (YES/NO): NO